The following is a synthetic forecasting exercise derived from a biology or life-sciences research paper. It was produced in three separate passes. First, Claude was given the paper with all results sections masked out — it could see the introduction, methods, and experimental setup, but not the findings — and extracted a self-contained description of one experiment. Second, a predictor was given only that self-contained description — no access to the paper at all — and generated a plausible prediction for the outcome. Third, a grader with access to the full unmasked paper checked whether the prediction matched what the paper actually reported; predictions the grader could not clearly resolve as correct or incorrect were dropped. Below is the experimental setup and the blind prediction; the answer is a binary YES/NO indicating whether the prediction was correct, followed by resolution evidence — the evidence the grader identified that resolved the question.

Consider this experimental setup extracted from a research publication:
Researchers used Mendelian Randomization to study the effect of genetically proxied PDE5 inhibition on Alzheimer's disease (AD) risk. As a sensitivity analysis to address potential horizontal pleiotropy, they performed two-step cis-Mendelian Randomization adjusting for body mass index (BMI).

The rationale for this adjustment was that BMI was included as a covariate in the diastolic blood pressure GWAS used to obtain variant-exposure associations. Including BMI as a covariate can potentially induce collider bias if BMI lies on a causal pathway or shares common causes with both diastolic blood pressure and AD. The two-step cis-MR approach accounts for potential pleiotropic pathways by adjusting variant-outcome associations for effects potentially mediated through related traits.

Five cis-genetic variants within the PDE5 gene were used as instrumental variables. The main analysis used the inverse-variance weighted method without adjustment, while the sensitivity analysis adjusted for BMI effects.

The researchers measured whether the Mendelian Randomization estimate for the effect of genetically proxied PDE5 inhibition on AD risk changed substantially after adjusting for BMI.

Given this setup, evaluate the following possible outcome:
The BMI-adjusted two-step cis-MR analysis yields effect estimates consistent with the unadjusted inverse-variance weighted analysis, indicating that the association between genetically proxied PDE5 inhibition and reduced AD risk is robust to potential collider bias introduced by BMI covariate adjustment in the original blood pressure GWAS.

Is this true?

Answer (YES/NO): NO